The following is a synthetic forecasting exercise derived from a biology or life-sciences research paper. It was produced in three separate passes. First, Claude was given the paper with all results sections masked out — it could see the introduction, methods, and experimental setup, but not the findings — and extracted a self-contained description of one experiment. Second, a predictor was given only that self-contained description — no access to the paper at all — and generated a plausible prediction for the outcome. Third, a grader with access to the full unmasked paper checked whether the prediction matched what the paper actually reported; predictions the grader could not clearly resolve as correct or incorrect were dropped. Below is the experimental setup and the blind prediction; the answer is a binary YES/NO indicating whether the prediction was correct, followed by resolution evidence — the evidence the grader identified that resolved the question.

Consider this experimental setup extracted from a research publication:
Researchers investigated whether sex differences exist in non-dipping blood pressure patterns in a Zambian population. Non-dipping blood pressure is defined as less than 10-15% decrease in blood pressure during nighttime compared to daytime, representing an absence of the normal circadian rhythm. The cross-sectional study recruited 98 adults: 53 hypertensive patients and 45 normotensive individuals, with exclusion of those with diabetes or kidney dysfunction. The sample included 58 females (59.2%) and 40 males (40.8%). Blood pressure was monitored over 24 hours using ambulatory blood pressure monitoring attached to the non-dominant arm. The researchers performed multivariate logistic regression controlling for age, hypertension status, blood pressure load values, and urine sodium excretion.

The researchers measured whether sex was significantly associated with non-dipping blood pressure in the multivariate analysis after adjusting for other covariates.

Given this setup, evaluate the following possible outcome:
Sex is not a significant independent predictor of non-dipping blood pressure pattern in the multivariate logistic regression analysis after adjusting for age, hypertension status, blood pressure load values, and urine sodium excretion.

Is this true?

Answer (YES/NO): YES